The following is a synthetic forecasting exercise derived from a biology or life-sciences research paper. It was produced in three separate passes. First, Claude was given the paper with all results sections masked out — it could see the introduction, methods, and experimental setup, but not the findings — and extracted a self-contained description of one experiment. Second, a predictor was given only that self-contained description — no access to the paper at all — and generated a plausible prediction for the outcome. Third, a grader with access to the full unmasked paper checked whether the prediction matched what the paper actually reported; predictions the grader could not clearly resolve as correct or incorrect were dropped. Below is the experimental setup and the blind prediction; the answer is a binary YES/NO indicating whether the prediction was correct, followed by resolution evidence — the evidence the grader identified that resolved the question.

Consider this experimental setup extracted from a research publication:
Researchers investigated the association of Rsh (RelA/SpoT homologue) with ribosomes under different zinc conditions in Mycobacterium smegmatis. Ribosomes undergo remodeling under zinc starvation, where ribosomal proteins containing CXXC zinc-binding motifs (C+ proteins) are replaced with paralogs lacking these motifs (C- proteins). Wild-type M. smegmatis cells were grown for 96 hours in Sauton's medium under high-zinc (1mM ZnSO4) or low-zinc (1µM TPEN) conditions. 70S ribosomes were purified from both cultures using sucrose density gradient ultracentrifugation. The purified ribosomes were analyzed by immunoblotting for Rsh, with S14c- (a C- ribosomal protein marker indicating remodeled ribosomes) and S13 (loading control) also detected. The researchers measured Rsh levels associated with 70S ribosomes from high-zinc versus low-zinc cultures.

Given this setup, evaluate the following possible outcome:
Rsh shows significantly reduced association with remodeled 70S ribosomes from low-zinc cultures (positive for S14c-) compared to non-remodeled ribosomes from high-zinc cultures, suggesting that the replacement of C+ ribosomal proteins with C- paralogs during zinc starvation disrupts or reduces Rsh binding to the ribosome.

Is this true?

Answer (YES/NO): NO